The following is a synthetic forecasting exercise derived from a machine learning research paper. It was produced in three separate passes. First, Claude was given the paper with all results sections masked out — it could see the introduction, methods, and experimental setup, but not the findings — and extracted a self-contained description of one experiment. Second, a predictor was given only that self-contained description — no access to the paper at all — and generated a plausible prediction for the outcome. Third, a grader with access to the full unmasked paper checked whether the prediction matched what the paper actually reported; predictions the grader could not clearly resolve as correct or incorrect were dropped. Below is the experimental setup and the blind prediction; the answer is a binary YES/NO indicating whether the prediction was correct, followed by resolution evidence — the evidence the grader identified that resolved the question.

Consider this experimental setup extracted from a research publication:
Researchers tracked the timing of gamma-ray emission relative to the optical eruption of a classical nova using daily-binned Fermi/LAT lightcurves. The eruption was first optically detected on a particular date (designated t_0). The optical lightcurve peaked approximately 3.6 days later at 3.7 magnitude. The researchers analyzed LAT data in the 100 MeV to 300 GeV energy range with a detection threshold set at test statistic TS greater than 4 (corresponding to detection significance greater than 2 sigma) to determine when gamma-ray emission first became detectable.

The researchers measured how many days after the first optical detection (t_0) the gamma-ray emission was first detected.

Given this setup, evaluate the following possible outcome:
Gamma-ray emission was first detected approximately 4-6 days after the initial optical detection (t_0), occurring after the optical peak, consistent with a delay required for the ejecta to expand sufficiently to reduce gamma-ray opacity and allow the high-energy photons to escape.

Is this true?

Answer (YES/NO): NO